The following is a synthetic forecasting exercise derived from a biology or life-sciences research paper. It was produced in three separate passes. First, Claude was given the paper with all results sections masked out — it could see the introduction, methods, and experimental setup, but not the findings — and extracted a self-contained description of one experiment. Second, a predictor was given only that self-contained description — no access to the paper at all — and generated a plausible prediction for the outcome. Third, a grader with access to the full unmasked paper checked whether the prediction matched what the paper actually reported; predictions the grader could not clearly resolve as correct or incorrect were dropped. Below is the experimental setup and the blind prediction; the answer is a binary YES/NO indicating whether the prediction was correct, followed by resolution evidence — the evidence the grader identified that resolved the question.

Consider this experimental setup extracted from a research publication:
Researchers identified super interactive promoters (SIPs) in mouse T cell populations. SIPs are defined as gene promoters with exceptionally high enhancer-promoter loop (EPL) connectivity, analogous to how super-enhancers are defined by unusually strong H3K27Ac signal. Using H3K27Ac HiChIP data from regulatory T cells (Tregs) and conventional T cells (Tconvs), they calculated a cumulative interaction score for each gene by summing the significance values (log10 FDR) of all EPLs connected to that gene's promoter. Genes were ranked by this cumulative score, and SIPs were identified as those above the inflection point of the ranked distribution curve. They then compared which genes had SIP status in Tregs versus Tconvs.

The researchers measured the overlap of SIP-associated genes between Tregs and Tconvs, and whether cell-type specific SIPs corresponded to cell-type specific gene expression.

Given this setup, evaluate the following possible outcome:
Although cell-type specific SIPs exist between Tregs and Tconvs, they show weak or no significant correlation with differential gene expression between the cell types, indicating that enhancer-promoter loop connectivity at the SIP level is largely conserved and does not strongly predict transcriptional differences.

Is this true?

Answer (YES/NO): NO